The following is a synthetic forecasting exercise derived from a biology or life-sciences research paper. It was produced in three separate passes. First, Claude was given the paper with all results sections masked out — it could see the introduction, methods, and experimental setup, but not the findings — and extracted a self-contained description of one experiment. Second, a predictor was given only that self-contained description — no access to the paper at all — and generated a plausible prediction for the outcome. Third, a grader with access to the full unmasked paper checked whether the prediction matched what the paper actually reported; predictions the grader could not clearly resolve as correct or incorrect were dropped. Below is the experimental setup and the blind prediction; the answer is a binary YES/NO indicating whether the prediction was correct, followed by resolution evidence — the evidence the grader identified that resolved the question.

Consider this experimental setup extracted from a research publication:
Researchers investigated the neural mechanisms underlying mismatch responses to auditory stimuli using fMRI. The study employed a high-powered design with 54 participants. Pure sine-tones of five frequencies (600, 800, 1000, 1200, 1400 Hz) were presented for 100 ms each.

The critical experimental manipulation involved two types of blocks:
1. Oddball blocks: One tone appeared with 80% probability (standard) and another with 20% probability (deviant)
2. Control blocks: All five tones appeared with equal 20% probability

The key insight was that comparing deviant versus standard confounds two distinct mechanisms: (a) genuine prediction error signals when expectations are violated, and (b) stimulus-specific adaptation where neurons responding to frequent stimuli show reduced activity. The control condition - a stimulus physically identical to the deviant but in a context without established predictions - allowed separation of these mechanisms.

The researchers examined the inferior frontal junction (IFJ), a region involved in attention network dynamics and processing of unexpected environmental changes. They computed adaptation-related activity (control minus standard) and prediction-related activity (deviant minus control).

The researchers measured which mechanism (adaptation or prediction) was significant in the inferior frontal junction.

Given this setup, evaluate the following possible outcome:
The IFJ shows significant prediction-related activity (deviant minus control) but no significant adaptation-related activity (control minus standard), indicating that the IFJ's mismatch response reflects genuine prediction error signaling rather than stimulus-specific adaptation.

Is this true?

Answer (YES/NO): YES